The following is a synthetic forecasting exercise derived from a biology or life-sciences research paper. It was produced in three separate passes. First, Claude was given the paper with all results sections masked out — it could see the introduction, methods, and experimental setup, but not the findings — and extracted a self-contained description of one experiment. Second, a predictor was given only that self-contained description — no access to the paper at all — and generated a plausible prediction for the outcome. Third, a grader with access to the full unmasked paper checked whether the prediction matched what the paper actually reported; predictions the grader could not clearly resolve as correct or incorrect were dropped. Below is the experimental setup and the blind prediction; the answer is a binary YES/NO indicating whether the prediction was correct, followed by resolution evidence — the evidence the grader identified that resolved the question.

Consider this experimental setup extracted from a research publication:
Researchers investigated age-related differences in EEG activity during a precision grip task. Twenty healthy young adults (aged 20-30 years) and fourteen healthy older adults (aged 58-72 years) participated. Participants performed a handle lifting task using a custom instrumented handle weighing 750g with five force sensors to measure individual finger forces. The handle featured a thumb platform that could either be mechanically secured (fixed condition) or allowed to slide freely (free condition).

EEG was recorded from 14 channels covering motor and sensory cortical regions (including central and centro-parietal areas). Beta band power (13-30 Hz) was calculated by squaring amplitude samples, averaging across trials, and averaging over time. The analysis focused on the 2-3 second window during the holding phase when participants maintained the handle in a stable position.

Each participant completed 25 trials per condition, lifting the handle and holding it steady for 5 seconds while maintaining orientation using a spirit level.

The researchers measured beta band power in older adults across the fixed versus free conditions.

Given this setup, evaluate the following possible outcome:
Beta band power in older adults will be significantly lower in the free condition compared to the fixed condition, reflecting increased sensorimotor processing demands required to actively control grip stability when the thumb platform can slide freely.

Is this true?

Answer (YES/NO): NO